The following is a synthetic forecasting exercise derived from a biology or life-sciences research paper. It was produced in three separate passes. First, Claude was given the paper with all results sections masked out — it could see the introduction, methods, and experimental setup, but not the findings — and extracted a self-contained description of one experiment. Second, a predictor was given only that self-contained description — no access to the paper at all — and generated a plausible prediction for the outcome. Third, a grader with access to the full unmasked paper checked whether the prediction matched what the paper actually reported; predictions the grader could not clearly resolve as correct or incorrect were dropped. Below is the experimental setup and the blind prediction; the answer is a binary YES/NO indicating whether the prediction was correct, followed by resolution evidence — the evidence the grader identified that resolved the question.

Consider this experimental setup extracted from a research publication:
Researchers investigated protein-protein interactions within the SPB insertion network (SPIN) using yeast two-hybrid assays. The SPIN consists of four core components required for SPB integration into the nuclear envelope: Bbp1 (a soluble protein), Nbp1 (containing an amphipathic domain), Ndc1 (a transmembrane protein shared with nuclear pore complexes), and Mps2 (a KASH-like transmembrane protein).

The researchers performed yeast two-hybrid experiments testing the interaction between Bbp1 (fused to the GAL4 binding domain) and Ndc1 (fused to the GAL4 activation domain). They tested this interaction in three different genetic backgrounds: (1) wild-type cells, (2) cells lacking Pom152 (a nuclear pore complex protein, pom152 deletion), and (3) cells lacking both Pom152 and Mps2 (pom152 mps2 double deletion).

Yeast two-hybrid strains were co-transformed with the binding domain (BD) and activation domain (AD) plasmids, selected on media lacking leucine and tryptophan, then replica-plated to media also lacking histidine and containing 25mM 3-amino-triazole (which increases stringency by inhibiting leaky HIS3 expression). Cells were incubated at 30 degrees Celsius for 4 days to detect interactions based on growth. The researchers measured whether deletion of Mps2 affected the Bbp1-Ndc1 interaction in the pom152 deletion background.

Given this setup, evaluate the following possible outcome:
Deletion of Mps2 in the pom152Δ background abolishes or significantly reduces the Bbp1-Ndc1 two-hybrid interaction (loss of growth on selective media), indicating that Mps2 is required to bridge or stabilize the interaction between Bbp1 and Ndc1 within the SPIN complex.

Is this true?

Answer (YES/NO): NO